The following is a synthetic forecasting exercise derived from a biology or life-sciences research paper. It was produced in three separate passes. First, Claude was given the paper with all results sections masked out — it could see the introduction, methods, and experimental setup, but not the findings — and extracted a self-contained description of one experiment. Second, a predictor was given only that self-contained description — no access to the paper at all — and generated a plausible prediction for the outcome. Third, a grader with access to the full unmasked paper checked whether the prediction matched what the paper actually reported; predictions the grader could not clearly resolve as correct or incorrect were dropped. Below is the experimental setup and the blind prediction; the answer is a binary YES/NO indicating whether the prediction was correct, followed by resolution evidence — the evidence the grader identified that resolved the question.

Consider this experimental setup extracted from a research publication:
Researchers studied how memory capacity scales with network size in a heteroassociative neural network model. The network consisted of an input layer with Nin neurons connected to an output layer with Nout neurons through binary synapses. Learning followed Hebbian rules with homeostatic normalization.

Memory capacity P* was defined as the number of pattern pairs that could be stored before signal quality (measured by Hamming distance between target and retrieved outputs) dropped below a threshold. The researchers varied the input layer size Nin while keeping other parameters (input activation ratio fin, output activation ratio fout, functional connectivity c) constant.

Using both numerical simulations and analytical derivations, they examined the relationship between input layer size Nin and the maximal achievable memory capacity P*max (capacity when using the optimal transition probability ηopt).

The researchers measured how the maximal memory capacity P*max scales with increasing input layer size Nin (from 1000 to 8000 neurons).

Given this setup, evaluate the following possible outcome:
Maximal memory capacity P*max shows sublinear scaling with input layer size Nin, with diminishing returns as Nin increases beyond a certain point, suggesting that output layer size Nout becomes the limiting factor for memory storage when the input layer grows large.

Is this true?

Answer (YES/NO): NO